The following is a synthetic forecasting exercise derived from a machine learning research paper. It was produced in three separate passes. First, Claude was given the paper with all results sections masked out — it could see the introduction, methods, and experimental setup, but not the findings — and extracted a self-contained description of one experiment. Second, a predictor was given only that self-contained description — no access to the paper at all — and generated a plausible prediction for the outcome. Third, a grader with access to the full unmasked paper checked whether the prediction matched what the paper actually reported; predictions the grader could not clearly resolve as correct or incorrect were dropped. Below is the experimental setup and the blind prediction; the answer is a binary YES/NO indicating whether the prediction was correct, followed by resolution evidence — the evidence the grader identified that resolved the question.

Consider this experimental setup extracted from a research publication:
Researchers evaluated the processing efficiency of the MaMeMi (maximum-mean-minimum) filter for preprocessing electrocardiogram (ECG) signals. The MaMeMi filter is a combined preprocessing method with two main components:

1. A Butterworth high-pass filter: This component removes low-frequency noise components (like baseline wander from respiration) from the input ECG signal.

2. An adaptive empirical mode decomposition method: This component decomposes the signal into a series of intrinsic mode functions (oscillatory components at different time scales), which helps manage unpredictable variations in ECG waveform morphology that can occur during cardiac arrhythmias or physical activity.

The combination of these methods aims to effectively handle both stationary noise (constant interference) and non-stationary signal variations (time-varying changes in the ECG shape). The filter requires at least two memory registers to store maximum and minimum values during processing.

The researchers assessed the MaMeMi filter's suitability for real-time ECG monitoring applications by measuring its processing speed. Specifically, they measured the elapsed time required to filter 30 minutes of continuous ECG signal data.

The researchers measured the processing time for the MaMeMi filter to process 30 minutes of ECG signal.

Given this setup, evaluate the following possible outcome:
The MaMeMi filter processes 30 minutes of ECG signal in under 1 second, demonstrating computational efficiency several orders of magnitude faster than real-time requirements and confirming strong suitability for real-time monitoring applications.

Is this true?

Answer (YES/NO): NO